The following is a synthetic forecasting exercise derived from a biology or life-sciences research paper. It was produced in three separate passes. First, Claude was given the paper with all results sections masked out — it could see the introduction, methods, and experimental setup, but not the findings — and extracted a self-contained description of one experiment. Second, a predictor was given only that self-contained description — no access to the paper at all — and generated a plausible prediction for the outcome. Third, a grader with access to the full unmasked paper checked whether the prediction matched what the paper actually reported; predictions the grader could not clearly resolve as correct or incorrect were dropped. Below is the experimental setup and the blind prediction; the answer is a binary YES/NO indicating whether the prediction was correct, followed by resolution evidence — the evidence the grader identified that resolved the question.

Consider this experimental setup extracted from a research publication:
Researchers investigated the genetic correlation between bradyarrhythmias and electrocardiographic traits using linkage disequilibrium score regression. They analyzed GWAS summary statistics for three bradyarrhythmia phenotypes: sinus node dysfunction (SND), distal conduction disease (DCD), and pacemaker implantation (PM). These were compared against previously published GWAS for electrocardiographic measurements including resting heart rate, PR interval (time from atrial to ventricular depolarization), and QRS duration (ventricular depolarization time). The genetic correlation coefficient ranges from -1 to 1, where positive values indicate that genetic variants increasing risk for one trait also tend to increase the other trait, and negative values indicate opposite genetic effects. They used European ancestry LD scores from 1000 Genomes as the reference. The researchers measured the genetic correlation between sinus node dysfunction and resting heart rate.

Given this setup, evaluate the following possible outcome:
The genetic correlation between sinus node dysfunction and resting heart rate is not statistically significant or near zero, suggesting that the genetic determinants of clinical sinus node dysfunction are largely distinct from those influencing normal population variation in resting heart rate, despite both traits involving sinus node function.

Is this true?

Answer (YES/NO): NO